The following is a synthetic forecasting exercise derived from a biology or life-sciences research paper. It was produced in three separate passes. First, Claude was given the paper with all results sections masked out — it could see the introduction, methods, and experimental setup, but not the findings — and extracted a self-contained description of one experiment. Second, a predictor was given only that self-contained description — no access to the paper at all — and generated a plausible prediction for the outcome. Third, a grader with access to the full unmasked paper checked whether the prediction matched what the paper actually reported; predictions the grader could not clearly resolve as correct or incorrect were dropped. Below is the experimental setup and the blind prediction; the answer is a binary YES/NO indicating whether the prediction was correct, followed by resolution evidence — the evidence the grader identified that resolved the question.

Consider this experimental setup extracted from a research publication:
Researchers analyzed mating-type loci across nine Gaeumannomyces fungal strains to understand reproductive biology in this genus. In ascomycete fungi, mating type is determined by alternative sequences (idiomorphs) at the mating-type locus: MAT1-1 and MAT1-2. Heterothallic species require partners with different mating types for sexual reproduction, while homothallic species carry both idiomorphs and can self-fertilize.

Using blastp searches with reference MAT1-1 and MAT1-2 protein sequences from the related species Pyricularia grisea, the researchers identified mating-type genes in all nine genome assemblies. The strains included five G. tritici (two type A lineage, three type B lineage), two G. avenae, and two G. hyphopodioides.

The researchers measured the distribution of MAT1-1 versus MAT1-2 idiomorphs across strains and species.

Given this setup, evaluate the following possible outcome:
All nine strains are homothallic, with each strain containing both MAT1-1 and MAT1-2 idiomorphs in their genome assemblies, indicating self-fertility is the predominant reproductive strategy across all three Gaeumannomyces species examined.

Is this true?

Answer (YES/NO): NO